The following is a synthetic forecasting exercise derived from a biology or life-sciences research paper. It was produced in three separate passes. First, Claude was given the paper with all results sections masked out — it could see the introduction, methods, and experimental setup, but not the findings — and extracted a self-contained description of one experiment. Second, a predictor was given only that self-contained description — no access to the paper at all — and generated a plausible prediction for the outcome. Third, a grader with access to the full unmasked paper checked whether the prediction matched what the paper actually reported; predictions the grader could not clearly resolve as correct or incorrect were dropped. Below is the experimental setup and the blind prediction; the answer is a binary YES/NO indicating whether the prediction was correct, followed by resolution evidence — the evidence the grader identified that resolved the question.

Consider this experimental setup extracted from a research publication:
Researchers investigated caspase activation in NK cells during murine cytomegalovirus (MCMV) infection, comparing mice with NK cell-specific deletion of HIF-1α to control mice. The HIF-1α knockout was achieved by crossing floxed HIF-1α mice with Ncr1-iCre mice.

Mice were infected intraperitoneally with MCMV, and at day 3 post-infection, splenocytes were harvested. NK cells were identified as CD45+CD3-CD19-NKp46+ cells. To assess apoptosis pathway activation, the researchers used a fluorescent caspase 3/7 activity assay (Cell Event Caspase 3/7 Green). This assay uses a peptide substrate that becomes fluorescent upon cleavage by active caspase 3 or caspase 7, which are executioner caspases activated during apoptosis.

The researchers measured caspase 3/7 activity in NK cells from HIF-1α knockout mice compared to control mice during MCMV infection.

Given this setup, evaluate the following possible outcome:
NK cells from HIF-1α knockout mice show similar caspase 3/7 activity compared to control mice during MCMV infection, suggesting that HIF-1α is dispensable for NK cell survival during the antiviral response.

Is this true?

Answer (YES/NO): NO